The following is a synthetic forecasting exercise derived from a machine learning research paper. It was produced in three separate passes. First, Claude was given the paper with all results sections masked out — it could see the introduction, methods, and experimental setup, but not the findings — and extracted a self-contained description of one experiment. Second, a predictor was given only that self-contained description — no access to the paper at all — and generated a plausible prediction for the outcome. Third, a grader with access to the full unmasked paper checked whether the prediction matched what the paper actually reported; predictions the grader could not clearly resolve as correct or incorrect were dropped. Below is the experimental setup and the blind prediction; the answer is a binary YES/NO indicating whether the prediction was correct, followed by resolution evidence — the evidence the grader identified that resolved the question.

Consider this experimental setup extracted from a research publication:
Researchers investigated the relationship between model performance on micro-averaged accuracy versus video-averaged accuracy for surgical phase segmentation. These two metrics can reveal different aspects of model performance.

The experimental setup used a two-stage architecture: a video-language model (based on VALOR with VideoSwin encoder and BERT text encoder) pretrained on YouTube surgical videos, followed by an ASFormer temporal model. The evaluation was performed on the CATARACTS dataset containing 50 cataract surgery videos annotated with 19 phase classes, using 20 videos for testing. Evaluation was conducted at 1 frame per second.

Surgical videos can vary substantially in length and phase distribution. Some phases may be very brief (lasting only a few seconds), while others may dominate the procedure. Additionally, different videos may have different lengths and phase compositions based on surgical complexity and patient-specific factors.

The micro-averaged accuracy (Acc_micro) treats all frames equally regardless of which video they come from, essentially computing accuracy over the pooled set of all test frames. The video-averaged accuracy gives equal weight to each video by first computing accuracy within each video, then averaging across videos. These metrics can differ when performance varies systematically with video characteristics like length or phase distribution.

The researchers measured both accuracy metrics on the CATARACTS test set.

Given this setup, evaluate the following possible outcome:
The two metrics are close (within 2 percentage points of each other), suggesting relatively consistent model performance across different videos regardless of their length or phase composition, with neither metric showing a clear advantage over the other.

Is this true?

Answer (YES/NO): NO